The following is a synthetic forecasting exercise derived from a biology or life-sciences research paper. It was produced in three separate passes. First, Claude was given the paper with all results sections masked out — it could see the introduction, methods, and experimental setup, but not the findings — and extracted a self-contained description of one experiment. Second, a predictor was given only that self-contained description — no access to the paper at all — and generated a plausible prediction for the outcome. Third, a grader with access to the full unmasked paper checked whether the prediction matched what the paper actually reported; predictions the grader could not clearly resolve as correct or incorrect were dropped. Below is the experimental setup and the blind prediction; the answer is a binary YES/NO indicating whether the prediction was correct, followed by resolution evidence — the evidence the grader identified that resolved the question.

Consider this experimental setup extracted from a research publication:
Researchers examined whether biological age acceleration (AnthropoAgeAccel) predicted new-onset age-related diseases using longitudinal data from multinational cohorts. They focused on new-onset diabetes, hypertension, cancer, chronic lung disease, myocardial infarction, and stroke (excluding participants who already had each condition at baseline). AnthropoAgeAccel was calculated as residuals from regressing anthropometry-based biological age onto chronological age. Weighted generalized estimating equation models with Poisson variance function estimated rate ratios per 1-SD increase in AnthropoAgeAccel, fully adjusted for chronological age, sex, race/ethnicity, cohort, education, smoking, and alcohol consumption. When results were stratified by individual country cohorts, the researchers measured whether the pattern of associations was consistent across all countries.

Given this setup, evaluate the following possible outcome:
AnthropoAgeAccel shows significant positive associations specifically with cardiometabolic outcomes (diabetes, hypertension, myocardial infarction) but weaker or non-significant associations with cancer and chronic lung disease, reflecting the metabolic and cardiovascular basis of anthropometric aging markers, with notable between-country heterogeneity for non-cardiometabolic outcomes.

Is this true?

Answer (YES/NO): NO